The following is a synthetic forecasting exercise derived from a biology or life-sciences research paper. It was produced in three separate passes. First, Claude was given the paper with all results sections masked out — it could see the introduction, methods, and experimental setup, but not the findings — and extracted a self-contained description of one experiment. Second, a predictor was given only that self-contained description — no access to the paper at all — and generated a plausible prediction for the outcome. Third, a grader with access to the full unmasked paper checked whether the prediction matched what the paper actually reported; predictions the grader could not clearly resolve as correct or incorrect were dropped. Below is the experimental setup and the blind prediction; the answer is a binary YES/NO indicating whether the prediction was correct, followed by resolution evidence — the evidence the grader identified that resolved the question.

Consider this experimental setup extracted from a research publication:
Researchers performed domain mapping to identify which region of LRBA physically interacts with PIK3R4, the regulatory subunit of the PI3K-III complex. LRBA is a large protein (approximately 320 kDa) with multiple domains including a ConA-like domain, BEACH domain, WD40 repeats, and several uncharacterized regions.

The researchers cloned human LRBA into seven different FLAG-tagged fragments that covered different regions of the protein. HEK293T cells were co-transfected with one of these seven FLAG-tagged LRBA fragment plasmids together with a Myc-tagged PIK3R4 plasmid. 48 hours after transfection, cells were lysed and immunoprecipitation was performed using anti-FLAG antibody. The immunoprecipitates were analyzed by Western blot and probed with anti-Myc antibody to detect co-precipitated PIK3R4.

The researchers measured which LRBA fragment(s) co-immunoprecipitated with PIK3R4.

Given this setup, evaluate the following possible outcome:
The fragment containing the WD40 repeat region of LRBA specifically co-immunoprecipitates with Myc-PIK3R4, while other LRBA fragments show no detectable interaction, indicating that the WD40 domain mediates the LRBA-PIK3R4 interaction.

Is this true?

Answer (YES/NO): YES